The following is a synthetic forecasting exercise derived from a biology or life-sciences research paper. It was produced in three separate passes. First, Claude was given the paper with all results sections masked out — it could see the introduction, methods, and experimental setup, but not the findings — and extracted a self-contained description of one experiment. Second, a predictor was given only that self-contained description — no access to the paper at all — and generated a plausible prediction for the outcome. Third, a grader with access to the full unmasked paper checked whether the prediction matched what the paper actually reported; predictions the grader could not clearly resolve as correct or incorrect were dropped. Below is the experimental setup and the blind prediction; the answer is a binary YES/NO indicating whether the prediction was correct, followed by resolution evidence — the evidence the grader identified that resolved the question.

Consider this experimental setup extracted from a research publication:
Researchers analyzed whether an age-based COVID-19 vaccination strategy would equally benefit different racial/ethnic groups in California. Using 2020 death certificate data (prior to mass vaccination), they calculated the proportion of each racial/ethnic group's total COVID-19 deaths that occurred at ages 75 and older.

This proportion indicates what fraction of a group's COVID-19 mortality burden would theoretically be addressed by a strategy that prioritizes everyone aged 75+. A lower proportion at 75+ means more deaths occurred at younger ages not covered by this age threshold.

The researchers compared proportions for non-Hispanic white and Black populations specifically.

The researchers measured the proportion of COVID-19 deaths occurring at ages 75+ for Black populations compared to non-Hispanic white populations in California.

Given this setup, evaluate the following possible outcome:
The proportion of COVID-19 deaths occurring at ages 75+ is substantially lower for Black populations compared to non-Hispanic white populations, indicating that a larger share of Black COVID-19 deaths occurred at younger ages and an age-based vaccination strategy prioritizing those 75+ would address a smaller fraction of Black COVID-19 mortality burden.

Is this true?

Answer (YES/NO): YES